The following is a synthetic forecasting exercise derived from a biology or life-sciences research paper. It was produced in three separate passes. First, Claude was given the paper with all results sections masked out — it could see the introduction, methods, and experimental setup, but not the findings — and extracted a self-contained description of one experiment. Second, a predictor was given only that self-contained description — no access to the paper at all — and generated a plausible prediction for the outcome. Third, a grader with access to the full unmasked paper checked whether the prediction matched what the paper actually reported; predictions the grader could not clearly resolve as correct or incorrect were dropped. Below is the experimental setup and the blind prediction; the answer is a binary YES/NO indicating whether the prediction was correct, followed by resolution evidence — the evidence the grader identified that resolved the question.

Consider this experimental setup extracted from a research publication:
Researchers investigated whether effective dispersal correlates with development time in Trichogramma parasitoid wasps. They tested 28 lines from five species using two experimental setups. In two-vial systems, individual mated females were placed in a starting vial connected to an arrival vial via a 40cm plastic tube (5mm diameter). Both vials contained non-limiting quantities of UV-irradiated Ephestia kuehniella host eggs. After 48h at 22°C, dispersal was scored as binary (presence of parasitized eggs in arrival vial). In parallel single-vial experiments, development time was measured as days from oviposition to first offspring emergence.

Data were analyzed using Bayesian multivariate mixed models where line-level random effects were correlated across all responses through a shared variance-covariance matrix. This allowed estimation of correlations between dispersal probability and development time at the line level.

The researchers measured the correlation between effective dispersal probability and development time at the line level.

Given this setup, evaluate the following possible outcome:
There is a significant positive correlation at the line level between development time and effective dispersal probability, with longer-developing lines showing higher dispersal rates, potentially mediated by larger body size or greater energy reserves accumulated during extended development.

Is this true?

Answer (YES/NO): NO